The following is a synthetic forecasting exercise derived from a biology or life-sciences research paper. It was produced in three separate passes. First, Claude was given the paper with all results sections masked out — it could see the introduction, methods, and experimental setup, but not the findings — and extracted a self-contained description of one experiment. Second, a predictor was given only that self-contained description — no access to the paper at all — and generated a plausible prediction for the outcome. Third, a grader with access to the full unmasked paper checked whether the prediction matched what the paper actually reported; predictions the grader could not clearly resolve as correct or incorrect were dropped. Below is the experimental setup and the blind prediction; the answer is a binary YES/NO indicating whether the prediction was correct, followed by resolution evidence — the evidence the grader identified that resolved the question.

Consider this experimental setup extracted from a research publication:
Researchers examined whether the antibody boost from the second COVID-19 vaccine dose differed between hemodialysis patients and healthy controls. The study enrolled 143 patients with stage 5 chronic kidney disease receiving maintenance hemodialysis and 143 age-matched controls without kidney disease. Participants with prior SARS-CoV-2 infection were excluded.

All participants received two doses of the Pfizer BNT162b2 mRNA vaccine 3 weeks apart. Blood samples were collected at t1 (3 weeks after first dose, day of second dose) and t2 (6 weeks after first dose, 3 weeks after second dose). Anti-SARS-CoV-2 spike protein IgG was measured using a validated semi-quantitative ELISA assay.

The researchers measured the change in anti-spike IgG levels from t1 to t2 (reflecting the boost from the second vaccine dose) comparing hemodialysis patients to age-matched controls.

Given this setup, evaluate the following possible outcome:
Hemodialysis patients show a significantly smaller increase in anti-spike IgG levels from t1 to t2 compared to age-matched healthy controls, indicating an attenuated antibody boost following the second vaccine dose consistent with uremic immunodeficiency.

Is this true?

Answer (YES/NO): NO